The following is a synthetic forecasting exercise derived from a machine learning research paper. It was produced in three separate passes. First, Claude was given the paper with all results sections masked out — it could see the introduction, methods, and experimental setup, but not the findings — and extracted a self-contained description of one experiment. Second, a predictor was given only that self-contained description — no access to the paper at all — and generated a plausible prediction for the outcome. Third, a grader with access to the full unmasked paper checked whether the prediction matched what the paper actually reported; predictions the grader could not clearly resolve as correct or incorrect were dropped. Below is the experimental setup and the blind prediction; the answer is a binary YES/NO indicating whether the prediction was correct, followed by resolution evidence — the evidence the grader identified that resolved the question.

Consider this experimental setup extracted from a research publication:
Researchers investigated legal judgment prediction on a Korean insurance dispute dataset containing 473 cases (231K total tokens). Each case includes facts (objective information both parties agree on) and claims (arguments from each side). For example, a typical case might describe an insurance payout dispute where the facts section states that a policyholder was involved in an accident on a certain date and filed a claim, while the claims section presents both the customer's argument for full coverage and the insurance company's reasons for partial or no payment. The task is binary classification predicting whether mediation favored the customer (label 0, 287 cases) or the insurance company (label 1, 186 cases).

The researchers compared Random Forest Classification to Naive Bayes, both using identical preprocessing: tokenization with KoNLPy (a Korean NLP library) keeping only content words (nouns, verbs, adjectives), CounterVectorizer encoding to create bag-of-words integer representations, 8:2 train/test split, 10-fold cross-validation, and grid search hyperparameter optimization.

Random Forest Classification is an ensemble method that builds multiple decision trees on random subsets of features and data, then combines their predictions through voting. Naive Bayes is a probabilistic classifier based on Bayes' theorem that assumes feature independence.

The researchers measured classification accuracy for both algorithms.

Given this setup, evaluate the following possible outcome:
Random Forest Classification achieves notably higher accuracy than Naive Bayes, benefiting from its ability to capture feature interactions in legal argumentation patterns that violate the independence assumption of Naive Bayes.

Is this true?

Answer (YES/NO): YES